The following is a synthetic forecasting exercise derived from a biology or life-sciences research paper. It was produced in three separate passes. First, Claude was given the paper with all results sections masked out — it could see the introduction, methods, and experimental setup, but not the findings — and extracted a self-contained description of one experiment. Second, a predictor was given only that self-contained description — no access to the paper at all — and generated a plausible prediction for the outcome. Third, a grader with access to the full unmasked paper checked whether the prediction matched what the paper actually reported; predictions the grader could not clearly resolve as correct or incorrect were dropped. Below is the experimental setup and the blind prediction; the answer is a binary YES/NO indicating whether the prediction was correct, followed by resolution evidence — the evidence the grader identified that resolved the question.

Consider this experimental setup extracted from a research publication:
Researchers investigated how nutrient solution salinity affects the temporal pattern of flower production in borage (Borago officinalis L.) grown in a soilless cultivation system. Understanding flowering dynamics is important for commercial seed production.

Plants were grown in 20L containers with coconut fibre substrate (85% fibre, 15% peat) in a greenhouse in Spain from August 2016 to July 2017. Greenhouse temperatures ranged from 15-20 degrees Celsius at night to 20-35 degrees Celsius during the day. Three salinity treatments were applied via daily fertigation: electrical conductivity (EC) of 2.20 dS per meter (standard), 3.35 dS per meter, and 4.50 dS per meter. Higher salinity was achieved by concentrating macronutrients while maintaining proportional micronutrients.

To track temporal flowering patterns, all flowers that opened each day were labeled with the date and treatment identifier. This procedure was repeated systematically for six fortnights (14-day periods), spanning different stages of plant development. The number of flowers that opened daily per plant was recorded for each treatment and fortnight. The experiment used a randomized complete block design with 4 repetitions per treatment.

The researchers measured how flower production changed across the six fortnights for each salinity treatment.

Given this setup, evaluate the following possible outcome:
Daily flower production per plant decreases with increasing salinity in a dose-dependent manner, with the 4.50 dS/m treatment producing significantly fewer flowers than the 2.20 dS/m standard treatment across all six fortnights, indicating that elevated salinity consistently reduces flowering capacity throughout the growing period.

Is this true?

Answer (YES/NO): NO